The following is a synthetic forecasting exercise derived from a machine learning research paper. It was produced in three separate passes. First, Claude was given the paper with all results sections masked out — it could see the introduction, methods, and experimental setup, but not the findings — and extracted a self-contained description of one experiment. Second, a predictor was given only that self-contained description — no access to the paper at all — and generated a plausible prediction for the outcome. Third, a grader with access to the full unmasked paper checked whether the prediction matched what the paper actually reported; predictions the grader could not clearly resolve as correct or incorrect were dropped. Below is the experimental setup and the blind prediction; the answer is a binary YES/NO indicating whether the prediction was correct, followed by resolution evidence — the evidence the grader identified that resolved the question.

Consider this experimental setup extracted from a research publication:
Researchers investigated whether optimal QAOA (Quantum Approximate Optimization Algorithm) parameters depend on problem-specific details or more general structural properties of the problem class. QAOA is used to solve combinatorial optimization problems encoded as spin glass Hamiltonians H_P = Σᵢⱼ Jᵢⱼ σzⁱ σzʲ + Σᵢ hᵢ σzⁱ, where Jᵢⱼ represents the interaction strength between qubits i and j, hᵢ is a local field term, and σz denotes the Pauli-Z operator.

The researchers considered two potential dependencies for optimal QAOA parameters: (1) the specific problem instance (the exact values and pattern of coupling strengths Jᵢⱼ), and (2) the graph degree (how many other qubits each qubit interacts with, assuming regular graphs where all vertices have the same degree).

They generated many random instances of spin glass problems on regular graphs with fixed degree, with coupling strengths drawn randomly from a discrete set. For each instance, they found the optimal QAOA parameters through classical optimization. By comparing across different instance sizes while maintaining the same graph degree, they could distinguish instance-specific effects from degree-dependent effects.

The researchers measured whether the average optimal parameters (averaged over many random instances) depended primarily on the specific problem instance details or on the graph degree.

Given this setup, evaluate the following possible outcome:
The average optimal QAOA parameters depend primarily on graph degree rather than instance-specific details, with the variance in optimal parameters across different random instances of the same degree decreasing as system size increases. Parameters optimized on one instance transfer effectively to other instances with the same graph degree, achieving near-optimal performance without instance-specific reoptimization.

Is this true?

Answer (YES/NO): YES